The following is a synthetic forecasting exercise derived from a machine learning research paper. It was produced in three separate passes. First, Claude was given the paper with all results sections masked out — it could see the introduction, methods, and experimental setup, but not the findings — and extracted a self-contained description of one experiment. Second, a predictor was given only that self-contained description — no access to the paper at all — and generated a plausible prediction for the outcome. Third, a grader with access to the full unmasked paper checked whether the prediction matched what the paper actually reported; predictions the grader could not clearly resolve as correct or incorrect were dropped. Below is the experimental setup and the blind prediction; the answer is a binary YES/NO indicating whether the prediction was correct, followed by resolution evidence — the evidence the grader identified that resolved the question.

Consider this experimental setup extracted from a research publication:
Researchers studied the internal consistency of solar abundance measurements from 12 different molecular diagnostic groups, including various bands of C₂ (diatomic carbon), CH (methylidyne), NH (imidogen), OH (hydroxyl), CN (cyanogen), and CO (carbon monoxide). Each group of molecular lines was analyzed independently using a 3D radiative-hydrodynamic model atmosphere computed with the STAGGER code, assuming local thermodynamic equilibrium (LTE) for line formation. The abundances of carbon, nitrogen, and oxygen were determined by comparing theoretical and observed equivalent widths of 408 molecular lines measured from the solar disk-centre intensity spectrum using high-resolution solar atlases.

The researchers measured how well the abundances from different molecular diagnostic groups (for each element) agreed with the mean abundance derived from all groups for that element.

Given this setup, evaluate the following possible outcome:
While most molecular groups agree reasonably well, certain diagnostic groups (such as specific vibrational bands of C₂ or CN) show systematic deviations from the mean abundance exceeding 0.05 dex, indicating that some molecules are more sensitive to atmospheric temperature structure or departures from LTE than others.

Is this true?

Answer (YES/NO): NO